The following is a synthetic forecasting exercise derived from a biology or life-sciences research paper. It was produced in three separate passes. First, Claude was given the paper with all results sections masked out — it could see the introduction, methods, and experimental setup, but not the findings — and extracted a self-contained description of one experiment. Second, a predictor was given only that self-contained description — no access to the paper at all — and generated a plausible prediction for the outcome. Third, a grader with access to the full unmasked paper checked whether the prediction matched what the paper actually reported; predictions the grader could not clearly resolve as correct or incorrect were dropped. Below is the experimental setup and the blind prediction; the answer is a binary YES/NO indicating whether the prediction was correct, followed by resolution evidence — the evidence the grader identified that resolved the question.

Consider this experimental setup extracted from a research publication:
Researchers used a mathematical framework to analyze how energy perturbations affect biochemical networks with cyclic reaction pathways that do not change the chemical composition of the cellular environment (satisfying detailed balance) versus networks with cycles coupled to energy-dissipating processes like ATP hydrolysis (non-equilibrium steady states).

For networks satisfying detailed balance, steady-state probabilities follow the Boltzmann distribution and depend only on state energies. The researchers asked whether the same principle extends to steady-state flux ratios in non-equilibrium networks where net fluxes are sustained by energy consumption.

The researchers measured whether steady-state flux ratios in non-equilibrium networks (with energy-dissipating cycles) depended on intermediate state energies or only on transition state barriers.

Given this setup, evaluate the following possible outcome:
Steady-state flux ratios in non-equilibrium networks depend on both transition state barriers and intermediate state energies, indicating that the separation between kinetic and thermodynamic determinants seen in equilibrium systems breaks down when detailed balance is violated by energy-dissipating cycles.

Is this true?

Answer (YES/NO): NO